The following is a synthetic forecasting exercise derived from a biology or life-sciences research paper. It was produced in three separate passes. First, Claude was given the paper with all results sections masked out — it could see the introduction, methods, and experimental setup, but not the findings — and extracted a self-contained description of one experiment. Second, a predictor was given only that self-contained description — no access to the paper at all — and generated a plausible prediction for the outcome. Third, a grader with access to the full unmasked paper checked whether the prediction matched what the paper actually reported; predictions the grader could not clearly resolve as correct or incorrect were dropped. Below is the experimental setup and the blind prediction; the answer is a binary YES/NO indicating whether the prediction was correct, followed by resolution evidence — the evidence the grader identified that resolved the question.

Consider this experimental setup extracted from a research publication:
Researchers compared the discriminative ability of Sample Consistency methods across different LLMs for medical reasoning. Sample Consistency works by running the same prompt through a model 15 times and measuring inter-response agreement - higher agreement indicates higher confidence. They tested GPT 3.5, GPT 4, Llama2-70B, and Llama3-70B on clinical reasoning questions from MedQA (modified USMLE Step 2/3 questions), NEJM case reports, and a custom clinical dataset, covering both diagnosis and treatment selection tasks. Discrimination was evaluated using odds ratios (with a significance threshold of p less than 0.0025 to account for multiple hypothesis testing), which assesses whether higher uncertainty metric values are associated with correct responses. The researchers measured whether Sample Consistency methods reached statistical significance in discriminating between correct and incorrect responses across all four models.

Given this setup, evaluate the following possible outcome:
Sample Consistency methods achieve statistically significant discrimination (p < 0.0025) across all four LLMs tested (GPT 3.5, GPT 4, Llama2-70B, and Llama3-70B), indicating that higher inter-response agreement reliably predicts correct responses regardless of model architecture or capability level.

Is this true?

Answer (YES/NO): NO